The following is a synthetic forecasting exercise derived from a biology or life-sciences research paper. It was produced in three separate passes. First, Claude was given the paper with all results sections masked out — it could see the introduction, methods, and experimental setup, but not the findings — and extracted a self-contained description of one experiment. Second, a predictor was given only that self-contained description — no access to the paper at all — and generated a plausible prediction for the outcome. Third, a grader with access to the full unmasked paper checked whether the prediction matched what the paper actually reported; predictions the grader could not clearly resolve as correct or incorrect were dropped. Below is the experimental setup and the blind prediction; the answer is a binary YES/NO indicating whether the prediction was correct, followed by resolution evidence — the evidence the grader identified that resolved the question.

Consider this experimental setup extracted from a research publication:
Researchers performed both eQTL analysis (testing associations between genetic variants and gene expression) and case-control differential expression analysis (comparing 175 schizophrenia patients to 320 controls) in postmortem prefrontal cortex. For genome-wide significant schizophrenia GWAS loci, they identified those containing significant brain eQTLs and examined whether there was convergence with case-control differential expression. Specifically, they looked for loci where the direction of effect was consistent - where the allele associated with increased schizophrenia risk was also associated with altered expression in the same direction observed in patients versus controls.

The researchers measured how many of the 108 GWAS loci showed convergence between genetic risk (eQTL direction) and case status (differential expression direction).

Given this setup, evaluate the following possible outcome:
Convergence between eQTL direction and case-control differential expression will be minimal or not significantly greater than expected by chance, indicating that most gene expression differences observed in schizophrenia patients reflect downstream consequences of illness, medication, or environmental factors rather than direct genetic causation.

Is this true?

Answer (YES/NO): NO